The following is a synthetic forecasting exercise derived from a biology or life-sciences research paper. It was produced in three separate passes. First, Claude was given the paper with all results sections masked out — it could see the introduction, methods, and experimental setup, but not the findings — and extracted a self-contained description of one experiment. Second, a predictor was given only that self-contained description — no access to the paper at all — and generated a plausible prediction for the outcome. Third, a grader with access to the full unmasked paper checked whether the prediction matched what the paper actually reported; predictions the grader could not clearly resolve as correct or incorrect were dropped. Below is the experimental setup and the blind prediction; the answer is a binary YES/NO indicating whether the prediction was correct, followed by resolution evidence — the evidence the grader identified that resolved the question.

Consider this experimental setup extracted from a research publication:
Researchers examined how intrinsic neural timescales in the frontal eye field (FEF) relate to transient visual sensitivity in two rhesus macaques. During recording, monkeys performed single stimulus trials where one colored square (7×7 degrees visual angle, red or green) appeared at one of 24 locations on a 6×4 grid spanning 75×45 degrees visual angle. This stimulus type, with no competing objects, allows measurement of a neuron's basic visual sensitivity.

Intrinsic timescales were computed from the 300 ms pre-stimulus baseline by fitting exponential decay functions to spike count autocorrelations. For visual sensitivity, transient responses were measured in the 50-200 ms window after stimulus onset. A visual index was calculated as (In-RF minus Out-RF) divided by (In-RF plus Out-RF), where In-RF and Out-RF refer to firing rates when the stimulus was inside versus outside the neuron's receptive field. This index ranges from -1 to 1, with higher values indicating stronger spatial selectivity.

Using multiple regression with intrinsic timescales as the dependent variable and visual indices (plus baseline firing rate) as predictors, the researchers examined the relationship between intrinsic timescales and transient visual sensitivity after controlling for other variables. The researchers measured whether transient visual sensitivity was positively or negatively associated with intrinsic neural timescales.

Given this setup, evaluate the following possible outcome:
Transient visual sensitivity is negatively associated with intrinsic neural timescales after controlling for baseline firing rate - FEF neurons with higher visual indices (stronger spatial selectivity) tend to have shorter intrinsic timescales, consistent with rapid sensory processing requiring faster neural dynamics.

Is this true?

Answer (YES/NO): YES